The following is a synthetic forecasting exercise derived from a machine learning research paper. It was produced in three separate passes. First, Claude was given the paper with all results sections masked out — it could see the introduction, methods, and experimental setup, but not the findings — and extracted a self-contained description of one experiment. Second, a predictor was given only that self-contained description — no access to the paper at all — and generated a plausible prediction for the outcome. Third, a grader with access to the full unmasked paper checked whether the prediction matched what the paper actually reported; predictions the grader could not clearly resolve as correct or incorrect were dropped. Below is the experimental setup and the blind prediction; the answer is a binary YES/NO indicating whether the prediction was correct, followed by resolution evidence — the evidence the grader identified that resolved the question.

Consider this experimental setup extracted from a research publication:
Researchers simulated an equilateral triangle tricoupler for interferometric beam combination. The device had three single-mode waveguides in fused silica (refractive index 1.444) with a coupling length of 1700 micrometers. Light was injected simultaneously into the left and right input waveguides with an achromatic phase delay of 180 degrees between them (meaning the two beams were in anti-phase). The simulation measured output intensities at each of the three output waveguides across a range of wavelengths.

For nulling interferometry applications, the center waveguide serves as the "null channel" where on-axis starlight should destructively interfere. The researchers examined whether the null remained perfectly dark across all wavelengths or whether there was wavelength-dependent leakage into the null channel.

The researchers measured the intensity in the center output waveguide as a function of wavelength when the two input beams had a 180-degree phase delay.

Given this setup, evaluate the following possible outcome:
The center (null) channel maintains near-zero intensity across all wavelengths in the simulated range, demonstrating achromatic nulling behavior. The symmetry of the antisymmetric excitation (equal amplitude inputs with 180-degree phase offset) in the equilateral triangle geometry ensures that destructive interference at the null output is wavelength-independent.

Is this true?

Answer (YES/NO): YES